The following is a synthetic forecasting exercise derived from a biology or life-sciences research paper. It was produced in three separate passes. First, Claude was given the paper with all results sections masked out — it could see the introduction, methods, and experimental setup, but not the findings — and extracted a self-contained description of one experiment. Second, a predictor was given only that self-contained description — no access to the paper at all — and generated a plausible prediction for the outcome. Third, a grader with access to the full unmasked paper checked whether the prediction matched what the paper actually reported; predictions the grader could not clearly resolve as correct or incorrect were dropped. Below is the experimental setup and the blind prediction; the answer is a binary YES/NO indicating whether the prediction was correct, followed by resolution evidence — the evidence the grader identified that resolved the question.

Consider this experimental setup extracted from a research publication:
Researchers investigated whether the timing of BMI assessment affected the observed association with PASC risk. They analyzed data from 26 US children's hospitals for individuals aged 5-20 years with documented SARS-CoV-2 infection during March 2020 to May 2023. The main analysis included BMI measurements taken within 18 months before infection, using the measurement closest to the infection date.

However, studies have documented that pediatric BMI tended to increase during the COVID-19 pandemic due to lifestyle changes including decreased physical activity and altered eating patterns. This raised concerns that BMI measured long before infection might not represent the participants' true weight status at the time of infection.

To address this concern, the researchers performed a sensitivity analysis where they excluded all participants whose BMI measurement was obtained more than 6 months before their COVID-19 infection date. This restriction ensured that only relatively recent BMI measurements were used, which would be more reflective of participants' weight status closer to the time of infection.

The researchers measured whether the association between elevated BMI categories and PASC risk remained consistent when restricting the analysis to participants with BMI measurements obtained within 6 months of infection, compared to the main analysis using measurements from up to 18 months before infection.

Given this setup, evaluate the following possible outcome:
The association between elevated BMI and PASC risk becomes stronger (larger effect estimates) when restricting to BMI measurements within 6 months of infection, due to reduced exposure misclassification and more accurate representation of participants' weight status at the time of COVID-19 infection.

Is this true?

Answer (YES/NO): YES